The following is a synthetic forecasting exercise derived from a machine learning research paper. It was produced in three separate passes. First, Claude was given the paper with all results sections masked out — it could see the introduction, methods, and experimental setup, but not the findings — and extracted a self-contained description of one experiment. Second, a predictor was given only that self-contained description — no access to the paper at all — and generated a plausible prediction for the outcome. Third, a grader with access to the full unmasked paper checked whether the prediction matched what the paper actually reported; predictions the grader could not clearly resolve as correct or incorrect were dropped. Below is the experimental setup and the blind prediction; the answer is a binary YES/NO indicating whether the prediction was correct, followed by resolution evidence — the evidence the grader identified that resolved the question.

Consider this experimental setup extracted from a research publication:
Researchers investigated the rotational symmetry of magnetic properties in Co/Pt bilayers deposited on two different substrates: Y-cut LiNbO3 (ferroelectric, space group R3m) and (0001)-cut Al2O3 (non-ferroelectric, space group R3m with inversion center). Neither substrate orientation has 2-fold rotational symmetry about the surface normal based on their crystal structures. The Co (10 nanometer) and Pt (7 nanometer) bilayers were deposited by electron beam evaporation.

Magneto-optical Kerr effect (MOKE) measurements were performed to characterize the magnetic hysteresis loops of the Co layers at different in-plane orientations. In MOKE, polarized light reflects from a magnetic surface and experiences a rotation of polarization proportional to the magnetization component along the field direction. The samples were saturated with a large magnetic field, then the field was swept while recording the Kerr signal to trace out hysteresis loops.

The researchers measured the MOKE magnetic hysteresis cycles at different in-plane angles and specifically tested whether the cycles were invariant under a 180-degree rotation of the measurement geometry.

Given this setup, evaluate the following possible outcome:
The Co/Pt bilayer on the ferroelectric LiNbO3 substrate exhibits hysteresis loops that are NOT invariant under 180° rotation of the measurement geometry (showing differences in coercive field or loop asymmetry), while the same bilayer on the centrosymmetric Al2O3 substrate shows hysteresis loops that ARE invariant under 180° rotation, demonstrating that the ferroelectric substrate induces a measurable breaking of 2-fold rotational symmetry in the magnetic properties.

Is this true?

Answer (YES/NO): NO